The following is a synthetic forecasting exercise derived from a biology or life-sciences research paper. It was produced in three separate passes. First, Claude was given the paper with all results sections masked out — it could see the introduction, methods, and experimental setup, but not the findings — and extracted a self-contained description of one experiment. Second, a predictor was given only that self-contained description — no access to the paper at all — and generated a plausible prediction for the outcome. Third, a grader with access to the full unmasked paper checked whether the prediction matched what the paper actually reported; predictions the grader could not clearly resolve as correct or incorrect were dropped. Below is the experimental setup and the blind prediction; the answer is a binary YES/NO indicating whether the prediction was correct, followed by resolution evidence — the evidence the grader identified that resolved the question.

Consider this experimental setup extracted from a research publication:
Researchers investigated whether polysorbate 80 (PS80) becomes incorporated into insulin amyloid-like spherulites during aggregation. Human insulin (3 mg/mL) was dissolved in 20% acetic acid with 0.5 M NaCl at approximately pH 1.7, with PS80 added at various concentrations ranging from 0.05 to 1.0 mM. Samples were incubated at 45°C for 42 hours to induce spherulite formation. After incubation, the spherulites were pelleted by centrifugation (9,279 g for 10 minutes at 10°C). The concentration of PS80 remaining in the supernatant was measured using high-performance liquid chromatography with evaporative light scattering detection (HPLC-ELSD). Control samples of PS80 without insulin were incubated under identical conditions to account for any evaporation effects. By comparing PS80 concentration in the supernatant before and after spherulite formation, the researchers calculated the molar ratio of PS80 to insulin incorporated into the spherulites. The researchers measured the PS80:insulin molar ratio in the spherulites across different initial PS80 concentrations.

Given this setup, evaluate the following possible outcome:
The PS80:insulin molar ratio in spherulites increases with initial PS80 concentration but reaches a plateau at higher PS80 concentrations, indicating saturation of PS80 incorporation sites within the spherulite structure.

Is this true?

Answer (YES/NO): NO